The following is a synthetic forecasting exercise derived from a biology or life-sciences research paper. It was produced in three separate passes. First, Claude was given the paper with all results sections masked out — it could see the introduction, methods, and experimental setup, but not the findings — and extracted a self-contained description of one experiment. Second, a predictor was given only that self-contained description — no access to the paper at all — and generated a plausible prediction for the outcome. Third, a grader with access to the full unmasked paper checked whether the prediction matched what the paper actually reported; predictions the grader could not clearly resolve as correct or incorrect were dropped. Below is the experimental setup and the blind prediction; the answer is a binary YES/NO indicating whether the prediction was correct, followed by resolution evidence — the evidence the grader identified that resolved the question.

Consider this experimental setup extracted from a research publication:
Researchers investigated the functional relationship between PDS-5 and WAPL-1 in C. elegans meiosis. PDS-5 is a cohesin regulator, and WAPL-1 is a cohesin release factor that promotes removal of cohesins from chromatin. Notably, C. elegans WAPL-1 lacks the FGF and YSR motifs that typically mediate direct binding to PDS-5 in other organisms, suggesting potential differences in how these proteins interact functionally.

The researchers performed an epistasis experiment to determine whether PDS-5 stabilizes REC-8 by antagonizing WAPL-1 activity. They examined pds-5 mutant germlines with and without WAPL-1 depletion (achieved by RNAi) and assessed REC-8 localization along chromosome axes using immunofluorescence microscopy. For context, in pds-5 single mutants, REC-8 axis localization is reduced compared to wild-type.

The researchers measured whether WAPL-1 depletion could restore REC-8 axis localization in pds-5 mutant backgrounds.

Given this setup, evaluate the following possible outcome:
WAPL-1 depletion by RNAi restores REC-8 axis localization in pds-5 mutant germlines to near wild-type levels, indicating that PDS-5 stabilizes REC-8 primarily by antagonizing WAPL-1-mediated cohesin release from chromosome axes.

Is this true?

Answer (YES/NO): YES